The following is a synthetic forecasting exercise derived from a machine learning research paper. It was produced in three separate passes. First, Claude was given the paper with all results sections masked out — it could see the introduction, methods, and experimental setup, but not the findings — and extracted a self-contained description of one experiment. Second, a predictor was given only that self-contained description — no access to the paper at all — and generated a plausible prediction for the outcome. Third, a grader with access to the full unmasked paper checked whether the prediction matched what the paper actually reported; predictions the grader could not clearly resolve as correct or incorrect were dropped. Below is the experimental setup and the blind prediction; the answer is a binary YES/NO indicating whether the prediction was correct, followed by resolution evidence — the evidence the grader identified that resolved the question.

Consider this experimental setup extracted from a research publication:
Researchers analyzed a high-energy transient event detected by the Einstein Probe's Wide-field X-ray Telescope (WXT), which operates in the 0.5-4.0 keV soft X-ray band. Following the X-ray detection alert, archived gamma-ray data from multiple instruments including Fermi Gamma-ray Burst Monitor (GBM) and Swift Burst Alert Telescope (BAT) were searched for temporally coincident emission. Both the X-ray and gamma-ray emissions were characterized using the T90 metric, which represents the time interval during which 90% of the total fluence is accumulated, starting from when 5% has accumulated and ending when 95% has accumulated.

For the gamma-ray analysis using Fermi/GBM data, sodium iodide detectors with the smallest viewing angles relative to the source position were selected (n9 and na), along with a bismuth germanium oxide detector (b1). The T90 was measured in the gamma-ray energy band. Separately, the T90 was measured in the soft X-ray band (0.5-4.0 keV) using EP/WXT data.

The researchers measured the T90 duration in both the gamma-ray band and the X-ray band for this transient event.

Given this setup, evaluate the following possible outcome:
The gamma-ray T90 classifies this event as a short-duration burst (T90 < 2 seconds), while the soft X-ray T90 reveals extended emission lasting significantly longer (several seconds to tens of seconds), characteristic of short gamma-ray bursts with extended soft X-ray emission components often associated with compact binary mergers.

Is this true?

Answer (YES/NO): NO